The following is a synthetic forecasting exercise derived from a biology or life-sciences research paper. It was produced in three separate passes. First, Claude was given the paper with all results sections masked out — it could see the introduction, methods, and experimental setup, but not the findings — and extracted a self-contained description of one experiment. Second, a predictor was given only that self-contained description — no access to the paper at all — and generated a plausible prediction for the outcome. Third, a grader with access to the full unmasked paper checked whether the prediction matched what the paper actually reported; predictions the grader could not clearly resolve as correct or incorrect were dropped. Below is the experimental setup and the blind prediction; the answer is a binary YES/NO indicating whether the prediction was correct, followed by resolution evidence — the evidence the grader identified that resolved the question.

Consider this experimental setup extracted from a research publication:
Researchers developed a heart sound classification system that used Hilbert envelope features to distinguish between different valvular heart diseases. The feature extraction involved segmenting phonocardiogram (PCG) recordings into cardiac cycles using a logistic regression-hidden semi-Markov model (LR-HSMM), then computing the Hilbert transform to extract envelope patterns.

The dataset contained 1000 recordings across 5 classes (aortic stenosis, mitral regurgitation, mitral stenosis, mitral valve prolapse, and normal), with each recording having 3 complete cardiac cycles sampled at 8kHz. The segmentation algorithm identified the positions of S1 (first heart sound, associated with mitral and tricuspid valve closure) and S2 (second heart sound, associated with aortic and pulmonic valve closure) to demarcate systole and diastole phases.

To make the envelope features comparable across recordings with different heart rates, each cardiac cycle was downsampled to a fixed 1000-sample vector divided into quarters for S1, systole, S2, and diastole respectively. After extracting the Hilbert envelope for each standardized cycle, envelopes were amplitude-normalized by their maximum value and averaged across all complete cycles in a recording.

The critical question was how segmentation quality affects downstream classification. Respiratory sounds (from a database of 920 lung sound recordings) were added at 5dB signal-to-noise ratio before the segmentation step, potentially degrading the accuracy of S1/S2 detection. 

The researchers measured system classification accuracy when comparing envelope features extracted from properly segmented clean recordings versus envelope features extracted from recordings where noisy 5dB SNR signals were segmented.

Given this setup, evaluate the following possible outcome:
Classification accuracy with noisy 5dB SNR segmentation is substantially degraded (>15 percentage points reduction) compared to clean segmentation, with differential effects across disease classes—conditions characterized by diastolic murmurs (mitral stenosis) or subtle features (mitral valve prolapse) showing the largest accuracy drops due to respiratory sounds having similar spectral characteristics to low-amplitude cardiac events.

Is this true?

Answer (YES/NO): NO